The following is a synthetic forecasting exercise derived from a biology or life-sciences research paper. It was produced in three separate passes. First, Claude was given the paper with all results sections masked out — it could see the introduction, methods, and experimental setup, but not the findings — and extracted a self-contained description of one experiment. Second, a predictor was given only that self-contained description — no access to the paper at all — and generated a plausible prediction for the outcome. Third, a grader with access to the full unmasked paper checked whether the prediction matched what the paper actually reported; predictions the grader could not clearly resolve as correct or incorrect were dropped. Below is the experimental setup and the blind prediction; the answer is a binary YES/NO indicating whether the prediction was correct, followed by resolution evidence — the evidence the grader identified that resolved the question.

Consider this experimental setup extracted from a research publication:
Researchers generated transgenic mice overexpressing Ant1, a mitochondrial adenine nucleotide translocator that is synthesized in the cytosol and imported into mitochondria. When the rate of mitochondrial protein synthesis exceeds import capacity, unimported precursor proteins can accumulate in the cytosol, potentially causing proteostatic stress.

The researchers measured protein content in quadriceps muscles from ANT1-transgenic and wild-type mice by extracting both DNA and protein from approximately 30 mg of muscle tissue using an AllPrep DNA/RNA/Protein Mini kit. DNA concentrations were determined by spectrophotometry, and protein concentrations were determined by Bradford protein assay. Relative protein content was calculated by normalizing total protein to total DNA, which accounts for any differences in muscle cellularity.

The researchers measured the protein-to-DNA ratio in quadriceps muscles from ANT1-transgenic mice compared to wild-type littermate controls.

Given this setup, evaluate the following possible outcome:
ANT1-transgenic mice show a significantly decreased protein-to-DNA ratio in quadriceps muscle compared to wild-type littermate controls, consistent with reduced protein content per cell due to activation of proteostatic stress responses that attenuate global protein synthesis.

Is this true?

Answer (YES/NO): YES